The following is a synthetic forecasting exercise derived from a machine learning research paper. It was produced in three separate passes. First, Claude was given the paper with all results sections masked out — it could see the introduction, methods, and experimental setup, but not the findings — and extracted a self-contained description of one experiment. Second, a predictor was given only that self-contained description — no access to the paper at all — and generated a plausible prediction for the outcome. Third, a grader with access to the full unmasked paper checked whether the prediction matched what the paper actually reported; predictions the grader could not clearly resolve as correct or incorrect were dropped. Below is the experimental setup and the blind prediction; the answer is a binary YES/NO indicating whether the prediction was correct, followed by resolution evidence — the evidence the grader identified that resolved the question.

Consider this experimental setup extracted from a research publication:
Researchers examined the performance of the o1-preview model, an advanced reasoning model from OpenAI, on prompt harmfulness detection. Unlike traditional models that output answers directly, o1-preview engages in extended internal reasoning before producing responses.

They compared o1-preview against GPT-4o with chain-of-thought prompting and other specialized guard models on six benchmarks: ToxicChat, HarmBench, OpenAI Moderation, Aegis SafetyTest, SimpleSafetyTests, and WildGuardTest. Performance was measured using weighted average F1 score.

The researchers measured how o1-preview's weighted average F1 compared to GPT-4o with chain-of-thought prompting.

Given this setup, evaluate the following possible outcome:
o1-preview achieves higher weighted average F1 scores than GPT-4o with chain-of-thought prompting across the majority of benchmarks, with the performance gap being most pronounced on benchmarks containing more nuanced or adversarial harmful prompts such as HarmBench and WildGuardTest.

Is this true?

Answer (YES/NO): NO